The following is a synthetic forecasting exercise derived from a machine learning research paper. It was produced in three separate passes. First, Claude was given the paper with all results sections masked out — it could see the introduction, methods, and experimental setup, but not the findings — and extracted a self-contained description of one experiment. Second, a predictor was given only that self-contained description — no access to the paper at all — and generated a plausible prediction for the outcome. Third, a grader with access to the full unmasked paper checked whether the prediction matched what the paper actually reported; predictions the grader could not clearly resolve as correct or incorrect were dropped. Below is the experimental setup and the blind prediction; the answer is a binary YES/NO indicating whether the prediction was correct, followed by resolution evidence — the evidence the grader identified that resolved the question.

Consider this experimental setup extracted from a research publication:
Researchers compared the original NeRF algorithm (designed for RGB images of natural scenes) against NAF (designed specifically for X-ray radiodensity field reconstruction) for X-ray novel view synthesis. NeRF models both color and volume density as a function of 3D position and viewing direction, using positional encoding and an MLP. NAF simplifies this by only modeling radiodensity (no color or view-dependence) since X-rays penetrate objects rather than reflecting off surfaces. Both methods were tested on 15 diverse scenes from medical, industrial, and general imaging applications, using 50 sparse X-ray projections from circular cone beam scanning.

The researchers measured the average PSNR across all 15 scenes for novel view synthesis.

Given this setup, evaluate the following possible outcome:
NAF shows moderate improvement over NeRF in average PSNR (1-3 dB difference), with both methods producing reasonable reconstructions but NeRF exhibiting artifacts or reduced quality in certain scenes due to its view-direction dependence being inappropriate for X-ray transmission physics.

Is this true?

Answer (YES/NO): NO